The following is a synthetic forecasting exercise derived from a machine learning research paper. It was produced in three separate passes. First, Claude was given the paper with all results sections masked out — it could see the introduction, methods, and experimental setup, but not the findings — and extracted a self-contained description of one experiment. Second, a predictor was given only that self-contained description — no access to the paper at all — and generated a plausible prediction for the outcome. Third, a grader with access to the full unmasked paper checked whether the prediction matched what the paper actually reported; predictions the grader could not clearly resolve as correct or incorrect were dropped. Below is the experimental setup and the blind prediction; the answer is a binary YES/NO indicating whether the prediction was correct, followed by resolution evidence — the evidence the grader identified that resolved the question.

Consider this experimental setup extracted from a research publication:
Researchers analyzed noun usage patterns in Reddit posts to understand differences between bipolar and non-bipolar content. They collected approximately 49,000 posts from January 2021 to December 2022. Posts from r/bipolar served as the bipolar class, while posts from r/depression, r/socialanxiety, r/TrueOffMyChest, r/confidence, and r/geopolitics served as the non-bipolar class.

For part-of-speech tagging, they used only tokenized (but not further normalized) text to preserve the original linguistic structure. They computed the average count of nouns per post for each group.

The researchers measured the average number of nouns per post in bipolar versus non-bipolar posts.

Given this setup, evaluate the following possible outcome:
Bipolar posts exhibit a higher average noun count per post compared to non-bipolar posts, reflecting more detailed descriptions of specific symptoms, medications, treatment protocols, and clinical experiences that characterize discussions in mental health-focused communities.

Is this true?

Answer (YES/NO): NO